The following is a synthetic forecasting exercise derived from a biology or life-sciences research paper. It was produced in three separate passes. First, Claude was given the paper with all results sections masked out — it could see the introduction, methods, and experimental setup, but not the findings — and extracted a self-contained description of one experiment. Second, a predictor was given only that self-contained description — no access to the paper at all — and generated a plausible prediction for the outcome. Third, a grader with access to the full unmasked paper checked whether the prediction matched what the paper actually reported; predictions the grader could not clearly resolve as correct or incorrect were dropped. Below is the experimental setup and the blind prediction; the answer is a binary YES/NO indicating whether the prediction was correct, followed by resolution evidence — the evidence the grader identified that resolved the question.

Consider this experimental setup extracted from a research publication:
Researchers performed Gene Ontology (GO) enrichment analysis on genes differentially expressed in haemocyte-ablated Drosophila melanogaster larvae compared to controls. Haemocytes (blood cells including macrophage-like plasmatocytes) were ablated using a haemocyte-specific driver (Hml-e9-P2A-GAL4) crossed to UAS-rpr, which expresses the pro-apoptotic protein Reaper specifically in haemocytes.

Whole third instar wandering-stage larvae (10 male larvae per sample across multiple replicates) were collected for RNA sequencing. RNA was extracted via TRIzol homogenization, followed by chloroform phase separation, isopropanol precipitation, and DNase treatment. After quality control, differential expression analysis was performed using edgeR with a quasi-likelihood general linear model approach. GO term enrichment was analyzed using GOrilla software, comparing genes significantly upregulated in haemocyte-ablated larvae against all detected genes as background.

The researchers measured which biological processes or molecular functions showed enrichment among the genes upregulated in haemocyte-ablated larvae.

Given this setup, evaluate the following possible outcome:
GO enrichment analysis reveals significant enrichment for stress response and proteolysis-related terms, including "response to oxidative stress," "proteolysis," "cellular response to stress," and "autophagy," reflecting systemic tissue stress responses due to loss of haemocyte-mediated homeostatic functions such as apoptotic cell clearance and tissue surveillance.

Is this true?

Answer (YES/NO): NO